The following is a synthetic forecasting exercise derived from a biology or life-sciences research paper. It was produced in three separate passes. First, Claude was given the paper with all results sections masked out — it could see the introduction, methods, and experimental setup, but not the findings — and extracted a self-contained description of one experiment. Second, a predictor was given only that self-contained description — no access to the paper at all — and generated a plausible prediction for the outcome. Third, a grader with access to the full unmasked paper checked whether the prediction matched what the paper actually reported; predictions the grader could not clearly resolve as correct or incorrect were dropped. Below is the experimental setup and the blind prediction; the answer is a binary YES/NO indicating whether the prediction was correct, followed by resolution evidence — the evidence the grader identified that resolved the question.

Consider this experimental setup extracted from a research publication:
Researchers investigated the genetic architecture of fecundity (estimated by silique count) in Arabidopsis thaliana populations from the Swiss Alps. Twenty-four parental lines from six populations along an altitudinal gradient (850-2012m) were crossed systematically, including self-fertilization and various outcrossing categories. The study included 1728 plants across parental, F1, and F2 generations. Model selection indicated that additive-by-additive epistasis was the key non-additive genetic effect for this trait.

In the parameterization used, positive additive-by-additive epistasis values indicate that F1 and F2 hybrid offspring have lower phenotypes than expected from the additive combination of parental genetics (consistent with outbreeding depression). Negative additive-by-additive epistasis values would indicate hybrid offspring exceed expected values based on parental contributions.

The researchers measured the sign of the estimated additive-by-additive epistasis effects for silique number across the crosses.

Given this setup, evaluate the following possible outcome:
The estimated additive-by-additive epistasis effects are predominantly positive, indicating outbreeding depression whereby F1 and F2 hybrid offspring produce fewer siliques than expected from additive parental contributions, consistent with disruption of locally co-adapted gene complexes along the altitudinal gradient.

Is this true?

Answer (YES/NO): YES